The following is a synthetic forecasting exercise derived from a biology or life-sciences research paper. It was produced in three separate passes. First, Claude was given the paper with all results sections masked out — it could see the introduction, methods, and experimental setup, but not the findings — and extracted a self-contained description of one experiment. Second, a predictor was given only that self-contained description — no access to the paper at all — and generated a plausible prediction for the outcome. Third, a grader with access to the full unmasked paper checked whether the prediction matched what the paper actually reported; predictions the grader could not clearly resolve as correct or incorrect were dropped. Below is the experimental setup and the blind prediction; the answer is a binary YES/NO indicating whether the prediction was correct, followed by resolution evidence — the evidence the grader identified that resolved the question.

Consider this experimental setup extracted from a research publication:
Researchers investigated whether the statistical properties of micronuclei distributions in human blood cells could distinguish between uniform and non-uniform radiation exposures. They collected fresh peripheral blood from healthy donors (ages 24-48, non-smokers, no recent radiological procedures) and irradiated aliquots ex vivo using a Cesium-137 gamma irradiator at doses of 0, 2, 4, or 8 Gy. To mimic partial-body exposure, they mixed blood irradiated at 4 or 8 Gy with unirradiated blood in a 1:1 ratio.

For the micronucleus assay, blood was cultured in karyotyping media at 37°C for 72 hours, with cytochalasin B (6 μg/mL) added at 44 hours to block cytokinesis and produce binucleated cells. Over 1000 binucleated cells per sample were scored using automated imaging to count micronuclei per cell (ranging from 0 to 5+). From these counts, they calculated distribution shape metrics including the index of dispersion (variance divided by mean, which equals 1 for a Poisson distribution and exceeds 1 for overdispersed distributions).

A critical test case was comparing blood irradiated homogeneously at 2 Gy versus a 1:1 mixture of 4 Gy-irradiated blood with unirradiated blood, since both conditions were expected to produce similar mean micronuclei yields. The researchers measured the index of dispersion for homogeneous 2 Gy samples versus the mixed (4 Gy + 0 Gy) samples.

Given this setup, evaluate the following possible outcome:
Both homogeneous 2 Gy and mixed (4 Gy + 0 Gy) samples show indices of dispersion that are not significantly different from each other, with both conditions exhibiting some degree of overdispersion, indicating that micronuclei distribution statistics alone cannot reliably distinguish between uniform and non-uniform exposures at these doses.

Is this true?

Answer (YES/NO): NO